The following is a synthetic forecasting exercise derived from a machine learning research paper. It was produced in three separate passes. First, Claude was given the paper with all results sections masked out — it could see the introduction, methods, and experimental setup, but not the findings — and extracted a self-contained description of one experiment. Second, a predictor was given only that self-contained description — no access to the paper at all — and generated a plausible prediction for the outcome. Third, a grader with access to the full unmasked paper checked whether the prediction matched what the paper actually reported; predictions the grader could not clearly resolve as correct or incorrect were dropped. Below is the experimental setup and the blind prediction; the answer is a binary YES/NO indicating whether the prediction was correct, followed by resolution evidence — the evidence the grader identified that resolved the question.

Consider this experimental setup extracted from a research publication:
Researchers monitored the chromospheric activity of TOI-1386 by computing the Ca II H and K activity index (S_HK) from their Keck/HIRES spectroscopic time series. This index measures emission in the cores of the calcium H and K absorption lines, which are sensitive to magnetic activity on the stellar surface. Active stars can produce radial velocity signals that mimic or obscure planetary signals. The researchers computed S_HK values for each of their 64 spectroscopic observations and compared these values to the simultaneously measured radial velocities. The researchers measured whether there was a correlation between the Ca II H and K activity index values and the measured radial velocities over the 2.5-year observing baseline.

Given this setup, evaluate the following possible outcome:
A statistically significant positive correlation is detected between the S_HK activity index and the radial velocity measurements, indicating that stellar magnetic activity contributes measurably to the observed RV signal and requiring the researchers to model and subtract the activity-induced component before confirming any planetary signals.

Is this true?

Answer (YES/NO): NO